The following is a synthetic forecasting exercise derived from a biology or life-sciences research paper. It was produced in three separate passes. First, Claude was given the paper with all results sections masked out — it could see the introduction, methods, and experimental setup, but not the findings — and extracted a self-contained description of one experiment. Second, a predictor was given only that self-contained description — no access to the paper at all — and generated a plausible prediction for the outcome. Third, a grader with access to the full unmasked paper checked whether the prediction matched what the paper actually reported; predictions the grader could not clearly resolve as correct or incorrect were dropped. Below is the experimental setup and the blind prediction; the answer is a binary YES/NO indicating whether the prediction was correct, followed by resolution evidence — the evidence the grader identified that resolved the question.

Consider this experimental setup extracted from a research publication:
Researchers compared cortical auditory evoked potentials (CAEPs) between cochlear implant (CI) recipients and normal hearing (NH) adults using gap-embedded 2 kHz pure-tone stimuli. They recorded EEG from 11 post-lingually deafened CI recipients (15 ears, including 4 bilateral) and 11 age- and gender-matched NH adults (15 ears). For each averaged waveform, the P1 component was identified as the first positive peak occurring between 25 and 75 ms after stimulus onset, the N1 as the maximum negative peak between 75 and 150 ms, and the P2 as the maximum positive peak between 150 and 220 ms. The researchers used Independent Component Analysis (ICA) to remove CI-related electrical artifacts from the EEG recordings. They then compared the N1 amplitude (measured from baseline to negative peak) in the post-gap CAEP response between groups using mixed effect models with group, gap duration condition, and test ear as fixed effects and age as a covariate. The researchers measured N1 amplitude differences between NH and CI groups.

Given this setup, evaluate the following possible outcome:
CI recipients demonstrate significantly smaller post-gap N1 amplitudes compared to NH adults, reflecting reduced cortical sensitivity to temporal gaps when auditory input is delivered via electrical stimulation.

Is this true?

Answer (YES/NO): YES